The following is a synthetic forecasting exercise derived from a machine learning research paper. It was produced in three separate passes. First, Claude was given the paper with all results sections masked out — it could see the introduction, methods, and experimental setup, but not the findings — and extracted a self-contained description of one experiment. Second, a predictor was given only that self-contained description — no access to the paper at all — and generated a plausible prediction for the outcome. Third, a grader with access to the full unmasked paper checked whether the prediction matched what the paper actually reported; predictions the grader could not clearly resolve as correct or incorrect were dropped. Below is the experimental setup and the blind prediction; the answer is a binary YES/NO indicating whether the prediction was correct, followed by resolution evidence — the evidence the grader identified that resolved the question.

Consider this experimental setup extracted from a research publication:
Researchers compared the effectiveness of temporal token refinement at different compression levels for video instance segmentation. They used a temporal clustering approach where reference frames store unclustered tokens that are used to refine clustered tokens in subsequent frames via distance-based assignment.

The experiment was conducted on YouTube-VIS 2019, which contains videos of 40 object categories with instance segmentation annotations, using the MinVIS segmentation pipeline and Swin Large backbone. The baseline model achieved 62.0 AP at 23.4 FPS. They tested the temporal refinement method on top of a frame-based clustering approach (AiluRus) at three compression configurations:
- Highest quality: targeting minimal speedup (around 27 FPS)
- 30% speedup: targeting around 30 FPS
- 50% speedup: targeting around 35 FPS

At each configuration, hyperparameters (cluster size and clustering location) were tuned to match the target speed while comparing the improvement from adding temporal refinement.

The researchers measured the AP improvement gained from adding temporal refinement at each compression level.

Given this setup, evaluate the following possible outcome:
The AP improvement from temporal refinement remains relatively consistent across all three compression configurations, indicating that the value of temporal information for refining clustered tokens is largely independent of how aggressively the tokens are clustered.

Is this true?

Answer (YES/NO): NO